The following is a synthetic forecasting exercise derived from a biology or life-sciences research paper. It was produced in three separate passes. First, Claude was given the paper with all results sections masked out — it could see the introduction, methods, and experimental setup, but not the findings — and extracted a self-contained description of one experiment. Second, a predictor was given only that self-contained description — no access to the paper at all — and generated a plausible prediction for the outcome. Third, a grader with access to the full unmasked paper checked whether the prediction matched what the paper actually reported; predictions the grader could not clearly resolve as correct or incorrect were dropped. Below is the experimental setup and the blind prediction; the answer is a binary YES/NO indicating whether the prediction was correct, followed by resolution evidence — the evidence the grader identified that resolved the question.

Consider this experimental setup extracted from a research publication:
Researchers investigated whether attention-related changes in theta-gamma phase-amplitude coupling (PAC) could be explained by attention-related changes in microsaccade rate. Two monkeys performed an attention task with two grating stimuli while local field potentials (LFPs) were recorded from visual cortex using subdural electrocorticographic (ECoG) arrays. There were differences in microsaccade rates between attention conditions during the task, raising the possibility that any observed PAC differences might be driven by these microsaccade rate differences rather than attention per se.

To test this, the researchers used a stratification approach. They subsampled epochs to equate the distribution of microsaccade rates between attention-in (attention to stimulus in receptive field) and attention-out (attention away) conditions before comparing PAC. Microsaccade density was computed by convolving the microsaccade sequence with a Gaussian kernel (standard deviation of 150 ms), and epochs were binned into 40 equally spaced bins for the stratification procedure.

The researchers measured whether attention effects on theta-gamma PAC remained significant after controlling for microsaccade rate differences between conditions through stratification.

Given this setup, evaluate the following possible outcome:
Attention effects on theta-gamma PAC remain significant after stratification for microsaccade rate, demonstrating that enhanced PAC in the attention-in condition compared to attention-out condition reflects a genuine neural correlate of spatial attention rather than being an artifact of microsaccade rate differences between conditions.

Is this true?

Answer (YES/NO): NO